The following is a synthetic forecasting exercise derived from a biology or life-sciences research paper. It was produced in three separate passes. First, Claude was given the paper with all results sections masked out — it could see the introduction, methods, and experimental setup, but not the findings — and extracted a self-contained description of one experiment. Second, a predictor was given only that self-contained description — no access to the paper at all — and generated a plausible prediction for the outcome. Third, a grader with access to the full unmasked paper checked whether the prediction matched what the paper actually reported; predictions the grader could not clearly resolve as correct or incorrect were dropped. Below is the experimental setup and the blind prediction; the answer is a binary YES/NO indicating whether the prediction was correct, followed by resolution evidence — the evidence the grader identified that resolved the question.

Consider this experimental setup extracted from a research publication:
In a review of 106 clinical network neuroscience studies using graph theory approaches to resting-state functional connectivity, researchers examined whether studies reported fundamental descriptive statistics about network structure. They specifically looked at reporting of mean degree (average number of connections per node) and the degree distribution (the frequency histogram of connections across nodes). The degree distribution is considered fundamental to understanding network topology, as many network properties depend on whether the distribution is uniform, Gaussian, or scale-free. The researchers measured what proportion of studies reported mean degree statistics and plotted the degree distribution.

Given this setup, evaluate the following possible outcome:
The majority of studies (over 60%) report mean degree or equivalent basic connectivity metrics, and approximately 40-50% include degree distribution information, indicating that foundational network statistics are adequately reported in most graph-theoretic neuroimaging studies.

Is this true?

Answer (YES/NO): NO